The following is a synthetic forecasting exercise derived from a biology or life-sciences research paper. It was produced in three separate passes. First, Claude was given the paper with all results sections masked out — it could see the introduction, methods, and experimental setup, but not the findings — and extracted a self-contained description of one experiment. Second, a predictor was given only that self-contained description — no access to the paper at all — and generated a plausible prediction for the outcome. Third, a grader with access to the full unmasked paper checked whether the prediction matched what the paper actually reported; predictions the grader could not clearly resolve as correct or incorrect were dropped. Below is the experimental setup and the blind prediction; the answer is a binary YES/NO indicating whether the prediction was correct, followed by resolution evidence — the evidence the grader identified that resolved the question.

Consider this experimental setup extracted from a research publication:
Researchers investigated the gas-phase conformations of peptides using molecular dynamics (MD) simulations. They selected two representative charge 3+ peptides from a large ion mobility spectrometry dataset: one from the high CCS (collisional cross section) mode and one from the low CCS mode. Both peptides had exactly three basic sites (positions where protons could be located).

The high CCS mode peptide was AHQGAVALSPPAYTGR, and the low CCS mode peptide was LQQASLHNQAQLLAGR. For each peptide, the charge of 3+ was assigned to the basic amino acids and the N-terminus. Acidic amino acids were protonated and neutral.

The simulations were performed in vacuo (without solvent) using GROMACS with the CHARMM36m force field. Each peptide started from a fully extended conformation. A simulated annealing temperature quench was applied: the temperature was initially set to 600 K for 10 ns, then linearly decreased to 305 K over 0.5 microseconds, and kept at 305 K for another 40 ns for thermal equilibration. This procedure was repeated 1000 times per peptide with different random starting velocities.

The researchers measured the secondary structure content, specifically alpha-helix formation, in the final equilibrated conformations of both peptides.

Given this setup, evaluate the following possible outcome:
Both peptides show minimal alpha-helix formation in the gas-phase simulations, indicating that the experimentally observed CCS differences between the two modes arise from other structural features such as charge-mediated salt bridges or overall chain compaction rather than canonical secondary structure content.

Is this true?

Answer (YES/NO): NO